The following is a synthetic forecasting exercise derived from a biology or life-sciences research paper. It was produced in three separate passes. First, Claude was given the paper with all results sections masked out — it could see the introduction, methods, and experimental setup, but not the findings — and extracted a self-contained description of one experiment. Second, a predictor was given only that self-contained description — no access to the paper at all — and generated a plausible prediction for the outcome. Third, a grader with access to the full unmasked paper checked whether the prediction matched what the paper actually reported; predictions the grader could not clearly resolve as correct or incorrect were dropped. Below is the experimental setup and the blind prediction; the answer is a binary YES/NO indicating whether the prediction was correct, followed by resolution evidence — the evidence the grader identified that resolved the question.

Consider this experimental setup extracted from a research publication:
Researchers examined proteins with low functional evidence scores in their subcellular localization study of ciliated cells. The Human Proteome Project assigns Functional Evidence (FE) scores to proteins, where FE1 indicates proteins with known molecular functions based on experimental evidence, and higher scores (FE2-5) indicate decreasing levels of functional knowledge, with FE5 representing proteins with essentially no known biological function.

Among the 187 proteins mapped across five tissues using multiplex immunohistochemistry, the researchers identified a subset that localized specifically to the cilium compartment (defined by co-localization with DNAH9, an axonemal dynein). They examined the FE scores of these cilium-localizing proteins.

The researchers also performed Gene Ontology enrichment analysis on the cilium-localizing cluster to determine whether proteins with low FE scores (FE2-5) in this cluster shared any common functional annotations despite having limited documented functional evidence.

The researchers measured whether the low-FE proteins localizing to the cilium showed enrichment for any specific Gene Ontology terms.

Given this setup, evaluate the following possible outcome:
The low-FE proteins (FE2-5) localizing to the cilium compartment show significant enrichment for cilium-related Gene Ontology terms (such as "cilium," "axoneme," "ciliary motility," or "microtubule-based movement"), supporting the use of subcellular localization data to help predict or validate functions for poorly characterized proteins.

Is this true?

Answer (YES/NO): YES